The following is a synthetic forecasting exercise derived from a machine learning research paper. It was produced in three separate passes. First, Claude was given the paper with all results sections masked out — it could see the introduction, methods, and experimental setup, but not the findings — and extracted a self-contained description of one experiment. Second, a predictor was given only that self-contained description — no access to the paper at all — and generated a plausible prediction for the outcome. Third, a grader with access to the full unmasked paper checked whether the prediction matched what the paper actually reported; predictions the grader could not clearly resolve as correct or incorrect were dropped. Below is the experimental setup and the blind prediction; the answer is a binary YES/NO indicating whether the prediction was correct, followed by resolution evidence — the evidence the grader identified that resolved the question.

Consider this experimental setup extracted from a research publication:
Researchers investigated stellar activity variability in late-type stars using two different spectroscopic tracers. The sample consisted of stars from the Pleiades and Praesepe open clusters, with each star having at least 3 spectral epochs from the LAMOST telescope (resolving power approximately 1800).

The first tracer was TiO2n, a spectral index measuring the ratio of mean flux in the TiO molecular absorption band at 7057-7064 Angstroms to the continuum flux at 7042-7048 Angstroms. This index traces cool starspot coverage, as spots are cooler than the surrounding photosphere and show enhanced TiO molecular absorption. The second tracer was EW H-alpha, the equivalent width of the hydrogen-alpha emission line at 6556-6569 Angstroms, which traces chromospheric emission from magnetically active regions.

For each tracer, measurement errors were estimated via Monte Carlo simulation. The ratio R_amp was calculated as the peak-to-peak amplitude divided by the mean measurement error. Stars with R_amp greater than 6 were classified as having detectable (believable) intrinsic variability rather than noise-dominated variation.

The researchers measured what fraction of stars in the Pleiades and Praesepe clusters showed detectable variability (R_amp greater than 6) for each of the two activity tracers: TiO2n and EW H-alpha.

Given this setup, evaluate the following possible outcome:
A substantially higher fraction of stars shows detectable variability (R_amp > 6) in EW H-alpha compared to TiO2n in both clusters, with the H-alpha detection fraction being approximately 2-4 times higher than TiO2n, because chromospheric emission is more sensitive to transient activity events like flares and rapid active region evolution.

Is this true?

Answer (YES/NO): NO